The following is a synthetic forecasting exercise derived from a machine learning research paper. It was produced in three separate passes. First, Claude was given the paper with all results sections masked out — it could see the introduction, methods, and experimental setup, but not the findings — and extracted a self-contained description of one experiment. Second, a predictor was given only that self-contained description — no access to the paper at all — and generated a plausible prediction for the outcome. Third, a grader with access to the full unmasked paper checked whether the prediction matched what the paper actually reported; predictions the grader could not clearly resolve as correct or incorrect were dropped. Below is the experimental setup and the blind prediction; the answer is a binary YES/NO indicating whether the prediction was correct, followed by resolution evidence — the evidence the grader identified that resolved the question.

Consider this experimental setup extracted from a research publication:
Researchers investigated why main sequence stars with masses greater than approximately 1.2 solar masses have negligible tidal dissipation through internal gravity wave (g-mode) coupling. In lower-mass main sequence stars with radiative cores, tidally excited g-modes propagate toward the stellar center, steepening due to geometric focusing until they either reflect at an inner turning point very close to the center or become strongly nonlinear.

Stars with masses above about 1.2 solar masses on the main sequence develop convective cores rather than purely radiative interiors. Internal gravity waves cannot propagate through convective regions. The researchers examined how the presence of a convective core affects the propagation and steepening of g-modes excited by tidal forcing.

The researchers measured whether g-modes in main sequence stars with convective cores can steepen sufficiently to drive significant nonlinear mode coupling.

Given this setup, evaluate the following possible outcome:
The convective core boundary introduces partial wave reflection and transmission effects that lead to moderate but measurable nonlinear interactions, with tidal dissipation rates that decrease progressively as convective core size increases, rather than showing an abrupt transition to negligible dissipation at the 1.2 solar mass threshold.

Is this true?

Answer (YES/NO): NO